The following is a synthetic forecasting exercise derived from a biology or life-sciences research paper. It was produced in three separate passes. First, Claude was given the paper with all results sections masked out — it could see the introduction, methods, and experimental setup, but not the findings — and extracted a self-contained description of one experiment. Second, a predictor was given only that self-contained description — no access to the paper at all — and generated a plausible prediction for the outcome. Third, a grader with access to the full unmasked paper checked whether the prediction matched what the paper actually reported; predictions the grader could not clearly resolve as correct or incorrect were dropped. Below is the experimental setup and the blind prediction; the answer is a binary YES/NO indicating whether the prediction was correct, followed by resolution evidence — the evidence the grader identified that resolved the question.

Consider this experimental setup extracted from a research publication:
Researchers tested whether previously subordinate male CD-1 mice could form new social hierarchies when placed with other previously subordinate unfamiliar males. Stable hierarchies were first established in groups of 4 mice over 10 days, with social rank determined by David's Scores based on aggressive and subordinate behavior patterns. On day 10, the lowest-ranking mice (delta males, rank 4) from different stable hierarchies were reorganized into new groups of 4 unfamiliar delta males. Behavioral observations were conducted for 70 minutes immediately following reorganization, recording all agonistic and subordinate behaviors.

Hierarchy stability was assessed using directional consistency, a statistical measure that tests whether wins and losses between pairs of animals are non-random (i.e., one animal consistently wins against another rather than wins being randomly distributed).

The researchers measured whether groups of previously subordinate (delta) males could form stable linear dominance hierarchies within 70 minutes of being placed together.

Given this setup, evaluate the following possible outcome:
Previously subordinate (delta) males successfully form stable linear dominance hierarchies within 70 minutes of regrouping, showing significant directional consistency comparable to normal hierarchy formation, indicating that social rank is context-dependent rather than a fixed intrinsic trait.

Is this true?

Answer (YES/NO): YES